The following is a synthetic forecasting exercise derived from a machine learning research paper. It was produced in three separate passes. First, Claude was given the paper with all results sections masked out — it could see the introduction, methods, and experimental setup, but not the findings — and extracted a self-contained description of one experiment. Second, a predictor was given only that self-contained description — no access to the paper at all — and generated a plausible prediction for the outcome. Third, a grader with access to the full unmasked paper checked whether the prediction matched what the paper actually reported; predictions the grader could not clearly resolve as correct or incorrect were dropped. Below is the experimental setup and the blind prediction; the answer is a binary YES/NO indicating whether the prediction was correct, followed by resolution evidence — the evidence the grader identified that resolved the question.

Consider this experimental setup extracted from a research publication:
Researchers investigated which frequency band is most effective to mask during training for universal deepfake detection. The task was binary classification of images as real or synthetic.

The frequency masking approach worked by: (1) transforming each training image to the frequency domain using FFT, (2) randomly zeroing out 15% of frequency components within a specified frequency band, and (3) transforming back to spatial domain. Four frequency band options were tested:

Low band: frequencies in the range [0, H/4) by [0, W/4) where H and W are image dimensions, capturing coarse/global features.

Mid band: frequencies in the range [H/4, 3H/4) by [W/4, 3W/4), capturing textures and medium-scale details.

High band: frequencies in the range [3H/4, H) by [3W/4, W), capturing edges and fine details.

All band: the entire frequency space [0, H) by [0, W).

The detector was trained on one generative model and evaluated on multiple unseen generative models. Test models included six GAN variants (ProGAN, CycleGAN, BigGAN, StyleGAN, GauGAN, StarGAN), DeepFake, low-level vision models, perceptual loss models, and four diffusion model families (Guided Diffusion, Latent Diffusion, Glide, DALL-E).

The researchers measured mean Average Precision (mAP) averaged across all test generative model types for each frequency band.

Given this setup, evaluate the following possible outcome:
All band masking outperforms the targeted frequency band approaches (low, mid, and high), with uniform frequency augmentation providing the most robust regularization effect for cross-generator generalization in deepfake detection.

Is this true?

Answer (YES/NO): YES